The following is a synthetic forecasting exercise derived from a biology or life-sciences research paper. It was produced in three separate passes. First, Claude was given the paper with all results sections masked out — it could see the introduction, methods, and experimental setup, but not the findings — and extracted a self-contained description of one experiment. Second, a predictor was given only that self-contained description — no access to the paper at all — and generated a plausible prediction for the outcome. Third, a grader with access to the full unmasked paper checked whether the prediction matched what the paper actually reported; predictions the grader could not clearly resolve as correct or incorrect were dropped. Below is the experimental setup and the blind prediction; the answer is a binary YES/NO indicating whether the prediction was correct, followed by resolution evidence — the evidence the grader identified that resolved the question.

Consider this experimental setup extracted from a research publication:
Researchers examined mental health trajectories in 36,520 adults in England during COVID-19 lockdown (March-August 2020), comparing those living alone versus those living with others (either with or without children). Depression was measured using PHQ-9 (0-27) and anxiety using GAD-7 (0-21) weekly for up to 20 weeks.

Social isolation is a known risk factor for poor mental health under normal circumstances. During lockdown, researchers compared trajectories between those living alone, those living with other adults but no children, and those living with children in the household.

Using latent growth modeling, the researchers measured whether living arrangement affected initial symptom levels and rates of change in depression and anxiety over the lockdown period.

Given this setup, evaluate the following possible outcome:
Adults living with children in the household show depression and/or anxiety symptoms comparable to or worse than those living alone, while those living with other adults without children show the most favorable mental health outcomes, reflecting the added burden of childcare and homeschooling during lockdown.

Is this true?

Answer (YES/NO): NO